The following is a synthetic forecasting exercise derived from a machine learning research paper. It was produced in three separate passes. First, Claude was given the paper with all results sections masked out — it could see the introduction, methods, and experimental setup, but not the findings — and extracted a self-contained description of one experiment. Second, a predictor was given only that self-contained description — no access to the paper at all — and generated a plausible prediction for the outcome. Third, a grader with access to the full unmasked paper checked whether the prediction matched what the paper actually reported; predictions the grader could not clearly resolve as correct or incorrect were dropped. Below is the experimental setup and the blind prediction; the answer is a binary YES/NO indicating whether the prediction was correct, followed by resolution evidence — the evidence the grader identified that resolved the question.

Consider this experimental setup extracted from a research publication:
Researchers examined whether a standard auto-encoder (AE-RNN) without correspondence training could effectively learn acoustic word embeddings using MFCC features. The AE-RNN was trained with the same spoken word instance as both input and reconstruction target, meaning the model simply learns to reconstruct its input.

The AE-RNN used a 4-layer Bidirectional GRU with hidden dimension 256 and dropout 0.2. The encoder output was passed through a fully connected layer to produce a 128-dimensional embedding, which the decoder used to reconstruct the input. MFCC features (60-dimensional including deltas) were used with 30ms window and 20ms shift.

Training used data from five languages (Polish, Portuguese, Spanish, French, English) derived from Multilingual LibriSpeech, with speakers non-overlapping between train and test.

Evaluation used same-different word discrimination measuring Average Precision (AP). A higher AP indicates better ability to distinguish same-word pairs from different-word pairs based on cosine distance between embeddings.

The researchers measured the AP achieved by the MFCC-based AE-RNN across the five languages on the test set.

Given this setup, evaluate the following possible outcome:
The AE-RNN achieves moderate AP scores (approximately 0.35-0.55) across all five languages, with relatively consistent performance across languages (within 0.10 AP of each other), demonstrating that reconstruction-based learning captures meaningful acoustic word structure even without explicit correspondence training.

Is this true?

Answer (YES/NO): NO